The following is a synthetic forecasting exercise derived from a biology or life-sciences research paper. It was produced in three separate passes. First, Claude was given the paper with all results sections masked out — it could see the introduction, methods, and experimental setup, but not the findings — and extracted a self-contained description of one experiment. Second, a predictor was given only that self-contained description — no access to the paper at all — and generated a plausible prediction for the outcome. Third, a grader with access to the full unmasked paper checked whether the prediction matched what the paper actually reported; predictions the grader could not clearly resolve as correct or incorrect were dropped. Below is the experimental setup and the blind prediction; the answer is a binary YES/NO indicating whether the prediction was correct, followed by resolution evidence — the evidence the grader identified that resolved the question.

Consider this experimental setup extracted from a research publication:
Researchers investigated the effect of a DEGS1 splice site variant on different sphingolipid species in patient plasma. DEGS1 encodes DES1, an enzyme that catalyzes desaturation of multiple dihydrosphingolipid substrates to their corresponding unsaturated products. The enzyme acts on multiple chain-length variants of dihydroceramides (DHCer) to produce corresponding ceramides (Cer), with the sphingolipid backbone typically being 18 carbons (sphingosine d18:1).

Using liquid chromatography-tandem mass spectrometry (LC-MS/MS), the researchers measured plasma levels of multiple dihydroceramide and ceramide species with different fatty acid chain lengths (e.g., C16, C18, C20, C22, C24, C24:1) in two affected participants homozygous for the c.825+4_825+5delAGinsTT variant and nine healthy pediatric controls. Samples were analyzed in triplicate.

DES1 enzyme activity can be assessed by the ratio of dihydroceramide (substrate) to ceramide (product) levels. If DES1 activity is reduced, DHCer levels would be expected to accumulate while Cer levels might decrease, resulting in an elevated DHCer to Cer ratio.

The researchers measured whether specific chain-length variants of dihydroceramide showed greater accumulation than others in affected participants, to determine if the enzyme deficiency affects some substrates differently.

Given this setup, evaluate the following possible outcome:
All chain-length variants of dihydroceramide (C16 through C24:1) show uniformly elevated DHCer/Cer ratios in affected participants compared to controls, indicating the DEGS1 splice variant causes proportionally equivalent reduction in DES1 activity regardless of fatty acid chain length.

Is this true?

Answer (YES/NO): NO